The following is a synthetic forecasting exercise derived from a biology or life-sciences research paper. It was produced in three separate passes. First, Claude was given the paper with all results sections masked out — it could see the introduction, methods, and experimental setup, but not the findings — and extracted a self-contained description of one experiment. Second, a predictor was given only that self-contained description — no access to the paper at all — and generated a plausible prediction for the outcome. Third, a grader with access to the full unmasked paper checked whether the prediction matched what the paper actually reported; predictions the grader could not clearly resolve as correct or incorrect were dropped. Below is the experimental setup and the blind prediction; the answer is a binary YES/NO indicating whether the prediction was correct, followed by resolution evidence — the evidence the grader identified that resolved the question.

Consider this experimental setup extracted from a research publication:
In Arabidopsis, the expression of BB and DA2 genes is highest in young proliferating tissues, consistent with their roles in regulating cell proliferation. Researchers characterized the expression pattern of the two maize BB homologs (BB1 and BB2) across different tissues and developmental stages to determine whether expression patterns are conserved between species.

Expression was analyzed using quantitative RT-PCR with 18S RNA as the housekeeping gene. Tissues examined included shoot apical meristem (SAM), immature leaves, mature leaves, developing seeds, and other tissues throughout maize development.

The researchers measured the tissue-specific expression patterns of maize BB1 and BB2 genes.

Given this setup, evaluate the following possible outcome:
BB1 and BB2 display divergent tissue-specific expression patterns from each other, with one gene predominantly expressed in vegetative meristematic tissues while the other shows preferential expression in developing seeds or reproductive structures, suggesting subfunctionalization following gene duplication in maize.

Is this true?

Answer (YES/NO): NO